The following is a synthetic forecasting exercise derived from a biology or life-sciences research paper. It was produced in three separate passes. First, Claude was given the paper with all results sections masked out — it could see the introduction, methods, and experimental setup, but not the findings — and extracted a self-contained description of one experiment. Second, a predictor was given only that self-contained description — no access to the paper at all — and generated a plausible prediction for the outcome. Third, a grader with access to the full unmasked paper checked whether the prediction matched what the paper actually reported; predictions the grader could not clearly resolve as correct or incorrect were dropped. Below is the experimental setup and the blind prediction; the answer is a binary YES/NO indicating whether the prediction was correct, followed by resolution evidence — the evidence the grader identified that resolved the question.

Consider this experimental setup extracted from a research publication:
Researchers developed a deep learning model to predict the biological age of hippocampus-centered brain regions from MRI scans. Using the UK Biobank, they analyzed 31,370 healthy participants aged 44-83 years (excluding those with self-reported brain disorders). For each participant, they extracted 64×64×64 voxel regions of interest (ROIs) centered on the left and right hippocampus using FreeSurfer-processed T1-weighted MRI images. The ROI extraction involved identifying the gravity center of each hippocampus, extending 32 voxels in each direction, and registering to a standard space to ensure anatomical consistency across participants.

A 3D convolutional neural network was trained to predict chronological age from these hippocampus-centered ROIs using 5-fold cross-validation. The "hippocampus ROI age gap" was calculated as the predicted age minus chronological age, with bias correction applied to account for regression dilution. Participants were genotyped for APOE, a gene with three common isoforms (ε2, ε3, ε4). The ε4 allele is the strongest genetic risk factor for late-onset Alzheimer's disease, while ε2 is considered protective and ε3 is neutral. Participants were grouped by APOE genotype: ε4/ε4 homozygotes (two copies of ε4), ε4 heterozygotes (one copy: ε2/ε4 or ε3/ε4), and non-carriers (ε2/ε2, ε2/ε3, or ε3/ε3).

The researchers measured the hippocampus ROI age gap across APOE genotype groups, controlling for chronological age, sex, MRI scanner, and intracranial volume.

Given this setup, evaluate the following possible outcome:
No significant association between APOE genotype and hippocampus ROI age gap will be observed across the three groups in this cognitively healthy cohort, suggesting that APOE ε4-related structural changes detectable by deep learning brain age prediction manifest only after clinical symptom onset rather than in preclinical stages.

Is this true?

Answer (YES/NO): NO